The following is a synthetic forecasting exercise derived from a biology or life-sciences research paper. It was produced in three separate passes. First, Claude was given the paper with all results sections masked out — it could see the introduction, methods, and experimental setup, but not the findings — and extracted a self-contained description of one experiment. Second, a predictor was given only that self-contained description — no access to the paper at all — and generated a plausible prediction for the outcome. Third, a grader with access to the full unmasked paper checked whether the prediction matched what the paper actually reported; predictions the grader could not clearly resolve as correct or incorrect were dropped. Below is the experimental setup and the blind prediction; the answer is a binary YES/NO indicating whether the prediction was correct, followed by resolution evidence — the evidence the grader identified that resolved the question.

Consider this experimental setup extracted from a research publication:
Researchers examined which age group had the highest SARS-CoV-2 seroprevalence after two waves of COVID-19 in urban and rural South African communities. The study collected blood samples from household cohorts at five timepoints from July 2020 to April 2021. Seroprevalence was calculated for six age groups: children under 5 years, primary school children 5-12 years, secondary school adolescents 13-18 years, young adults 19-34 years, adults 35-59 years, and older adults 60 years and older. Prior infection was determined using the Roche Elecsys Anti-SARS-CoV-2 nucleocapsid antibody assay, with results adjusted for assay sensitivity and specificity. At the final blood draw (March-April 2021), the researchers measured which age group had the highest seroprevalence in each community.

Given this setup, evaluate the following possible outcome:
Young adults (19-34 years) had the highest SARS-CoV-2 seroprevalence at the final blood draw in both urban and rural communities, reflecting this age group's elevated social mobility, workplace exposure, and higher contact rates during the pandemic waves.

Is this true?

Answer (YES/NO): NO